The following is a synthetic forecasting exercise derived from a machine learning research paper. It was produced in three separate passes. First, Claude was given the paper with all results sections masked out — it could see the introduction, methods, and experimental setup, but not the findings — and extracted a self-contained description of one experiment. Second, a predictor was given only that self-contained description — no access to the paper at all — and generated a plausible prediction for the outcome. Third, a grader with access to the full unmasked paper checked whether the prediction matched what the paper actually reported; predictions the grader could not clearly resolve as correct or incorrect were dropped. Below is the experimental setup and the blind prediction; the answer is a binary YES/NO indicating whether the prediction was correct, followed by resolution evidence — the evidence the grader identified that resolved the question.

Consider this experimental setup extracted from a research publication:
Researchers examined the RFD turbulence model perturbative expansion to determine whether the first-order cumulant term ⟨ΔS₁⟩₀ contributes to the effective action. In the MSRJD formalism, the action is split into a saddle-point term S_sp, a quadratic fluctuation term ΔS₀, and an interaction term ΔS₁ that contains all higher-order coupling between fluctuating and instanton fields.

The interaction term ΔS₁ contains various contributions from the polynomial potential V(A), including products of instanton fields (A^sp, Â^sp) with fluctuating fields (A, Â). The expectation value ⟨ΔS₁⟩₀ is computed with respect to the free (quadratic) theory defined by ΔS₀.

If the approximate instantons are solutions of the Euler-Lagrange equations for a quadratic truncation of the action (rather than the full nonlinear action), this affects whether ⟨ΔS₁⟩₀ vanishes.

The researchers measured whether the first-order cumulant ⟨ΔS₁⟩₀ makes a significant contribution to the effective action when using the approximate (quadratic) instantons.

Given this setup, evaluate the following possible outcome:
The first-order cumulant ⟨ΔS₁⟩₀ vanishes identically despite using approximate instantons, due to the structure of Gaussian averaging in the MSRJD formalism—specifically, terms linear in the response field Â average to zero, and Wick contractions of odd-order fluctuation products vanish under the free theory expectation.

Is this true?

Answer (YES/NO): NO